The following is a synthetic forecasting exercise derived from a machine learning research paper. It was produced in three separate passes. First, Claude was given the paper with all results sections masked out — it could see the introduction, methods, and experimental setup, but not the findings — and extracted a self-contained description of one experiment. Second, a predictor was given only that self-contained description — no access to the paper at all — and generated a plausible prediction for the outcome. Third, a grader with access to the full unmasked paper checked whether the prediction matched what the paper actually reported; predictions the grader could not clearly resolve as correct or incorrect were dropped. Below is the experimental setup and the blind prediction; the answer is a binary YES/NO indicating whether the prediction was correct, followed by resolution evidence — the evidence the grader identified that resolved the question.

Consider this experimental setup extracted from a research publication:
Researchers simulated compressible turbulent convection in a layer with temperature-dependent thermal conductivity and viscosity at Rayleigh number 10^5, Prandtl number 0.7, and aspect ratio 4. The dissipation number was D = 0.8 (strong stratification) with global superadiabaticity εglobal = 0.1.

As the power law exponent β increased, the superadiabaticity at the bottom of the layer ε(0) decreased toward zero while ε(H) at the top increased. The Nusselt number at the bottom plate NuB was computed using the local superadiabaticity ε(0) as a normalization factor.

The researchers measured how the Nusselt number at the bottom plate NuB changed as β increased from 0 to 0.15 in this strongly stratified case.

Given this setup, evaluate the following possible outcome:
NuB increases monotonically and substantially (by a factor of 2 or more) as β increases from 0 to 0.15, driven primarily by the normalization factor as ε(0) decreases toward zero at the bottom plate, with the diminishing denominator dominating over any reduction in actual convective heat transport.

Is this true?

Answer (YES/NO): YES